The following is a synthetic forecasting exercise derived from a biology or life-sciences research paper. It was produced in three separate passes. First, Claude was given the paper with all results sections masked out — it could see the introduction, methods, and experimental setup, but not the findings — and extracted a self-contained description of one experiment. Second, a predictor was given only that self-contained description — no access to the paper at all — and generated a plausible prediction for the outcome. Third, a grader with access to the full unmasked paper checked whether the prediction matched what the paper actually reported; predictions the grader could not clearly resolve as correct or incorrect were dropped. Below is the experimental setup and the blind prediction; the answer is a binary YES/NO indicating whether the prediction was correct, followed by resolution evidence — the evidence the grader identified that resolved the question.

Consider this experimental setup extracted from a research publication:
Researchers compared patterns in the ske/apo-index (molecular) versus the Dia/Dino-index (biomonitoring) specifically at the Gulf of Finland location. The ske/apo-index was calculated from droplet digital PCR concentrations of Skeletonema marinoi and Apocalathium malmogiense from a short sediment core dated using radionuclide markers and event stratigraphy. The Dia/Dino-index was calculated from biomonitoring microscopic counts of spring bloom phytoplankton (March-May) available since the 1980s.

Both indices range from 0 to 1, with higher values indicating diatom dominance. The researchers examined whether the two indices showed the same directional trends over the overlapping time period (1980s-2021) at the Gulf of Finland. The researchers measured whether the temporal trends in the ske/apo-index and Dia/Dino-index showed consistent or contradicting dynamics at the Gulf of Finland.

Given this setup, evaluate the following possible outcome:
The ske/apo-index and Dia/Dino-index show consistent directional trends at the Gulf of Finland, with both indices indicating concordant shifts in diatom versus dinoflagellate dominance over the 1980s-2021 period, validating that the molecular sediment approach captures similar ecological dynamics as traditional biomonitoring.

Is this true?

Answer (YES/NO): NO